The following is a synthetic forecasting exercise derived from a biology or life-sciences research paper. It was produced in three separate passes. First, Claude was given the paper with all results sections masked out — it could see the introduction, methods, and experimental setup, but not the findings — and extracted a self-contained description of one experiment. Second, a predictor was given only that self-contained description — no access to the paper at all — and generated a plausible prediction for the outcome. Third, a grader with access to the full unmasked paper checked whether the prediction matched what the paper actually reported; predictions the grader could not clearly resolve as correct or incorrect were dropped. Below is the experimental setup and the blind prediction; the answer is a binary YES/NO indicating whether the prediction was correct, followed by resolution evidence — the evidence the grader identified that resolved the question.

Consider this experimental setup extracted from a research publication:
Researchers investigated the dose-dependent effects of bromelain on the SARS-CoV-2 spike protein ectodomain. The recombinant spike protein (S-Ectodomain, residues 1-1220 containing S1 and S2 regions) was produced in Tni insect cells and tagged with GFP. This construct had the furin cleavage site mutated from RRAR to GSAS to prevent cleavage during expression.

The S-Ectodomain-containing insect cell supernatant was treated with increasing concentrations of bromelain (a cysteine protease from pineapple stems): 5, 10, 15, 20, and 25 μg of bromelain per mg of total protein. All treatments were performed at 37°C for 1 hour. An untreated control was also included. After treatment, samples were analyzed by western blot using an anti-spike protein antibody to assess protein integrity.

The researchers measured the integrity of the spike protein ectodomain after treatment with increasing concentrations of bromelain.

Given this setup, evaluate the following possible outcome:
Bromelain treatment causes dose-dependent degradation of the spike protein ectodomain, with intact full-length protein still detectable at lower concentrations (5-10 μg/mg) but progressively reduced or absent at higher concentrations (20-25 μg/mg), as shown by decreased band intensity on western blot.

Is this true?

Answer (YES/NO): YES